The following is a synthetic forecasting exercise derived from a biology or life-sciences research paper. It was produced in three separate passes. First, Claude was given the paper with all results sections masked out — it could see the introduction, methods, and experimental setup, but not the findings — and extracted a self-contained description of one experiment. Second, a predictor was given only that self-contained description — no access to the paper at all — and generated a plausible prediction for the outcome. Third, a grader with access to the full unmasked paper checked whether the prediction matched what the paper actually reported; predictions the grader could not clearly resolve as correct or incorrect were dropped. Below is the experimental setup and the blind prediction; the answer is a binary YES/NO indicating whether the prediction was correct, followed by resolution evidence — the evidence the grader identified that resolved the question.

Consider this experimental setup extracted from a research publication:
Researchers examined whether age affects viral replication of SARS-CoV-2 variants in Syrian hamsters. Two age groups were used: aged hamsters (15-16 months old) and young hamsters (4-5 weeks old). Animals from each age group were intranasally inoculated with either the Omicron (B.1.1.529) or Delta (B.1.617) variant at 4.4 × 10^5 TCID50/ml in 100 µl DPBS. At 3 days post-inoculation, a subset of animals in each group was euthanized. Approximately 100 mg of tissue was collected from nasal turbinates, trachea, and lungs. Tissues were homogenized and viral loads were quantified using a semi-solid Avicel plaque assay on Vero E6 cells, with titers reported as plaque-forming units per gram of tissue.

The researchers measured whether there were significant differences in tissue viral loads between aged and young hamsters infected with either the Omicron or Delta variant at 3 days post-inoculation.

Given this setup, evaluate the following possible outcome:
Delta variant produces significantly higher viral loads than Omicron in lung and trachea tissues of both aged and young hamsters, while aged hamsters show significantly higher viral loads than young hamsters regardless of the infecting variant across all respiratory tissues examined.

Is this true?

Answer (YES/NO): NO